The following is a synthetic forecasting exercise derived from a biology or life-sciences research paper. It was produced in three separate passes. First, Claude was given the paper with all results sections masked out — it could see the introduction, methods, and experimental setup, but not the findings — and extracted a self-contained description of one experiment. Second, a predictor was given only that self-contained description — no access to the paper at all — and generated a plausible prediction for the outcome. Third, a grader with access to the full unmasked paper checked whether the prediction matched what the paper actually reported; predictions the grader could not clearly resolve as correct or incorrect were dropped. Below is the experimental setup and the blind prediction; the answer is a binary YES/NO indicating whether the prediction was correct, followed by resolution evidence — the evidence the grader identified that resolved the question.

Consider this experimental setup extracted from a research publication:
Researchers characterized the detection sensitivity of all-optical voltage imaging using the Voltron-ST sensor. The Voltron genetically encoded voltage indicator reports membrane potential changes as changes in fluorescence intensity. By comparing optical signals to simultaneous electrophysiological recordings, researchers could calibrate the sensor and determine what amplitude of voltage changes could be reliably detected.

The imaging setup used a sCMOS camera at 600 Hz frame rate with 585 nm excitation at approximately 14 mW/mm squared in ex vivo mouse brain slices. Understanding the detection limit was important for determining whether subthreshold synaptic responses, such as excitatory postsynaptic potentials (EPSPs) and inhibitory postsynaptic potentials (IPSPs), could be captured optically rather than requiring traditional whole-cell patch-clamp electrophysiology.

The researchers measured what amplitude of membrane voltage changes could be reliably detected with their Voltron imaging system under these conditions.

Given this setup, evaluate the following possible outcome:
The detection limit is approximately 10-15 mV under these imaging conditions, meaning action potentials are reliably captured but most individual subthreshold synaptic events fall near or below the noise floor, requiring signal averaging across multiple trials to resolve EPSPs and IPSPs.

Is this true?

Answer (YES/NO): NO